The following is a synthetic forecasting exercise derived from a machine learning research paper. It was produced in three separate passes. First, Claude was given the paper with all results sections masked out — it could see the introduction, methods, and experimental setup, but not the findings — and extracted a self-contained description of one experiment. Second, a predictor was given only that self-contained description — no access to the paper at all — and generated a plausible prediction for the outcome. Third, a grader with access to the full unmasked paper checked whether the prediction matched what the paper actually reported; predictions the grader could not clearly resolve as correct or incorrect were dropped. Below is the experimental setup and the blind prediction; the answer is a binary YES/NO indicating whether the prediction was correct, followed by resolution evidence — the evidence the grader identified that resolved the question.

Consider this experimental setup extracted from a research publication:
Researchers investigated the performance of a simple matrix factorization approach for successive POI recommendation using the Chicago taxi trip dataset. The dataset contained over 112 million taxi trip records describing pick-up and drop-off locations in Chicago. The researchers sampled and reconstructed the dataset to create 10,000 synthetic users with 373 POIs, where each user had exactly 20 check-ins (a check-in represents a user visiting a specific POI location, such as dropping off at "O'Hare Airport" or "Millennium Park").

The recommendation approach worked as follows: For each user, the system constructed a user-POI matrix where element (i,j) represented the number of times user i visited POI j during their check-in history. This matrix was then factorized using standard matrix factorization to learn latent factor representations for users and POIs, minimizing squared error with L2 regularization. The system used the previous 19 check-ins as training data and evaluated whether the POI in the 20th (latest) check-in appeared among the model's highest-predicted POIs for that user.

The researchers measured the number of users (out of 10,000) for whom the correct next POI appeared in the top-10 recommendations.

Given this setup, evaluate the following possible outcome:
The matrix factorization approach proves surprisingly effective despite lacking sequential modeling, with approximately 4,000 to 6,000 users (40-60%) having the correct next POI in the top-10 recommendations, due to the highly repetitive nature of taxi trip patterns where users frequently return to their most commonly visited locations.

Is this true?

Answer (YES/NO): YES